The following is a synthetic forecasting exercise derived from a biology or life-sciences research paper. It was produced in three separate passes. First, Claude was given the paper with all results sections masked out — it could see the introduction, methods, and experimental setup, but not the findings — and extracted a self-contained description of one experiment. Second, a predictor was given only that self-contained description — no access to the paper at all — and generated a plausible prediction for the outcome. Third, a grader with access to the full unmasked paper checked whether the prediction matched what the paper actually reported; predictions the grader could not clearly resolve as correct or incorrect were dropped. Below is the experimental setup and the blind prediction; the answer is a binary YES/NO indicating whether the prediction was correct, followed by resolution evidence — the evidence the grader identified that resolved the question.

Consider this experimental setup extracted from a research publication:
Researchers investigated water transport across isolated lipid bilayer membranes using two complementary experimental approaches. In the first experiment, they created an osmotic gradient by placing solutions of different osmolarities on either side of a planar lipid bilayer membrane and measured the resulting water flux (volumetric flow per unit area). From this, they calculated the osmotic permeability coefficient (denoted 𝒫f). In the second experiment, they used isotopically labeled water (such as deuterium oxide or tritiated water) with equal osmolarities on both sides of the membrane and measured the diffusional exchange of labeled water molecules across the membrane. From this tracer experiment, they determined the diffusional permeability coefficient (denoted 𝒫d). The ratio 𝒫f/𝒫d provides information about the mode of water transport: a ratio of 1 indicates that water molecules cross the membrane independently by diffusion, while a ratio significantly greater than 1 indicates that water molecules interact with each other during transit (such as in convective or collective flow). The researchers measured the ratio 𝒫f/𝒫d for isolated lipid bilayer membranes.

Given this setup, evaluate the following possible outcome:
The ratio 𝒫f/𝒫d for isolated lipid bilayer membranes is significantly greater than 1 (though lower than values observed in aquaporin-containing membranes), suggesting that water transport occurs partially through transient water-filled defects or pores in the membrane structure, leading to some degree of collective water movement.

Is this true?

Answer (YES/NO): NO